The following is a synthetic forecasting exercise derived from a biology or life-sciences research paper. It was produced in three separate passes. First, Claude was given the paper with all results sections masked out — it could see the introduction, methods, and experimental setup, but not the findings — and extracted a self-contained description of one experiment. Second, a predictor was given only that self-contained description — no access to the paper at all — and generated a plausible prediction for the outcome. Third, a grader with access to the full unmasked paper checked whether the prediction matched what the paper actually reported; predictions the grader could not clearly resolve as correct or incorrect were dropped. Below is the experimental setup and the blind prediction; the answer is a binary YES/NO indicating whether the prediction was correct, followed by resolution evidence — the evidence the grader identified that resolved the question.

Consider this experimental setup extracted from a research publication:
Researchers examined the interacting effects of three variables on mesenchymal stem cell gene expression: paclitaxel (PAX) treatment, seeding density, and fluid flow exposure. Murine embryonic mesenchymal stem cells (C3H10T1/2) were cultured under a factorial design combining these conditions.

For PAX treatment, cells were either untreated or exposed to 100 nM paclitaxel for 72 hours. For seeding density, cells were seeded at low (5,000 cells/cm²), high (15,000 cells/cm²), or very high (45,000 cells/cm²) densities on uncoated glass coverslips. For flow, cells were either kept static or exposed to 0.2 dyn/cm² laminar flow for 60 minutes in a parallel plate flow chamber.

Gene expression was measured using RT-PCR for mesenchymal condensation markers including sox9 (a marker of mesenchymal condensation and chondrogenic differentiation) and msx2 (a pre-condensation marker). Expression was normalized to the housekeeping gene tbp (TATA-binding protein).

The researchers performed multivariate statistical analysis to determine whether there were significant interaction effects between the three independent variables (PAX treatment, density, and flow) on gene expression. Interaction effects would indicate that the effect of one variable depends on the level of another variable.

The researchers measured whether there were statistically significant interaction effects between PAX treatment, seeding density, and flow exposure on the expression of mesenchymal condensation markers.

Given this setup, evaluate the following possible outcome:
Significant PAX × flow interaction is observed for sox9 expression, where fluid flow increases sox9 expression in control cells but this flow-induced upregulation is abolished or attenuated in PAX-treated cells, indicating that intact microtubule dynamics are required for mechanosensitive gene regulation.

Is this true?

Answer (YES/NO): NO